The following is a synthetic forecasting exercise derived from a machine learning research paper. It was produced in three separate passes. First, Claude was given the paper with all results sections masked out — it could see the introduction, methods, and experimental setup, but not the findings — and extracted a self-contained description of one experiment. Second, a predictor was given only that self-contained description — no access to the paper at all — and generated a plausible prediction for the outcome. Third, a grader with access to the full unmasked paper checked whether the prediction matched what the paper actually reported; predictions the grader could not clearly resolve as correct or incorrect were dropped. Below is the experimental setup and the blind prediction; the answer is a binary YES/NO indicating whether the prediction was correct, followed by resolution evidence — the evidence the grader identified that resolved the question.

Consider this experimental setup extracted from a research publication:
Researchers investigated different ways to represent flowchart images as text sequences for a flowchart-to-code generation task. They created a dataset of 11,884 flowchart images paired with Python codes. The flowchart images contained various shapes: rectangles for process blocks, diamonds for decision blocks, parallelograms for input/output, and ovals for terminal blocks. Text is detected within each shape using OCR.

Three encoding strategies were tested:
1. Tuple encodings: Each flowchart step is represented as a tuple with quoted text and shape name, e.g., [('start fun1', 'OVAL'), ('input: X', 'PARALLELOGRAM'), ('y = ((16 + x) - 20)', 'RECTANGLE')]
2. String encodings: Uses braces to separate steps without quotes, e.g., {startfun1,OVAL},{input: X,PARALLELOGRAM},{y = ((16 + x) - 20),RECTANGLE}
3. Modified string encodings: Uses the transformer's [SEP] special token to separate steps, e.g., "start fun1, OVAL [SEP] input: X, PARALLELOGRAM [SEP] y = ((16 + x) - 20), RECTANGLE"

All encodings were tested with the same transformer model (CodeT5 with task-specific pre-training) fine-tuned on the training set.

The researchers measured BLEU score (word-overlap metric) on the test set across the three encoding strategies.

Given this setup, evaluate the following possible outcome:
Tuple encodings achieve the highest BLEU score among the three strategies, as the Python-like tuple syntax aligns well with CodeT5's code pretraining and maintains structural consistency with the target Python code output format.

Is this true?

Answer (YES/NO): NO